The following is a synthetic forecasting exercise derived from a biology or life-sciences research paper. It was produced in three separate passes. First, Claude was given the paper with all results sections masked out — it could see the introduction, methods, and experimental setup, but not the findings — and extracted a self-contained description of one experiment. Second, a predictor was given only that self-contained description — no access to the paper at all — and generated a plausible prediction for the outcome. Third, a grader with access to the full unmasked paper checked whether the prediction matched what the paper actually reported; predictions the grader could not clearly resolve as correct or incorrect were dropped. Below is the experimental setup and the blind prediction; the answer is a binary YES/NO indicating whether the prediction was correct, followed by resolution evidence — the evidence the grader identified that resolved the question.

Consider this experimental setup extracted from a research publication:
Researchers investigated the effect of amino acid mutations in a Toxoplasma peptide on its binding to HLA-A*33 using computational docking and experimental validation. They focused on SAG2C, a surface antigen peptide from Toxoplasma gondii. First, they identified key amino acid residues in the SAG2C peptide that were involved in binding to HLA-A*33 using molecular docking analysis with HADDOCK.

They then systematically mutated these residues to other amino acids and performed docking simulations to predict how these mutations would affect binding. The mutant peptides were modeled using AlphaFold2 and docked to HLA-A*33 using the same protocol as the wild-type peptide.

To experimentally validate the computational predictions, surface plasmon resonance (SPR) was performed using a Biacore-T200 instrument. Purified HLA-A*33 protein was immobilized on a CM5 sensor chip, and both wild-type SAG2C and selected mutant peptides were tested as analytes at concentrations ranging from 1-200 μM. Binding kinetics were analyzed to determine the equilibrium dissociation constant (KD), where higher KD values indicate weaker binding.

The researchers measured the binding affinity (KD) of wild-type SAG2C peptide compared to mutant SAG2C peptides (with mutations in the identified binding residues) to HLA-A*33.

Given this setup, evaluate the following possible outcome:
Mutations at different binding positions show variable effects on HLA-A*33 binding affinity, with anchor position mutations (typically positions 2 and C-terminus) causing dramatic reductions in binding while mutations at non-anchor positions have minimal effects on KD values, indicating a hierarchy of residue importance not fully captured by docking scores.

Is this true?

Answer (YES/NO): NO